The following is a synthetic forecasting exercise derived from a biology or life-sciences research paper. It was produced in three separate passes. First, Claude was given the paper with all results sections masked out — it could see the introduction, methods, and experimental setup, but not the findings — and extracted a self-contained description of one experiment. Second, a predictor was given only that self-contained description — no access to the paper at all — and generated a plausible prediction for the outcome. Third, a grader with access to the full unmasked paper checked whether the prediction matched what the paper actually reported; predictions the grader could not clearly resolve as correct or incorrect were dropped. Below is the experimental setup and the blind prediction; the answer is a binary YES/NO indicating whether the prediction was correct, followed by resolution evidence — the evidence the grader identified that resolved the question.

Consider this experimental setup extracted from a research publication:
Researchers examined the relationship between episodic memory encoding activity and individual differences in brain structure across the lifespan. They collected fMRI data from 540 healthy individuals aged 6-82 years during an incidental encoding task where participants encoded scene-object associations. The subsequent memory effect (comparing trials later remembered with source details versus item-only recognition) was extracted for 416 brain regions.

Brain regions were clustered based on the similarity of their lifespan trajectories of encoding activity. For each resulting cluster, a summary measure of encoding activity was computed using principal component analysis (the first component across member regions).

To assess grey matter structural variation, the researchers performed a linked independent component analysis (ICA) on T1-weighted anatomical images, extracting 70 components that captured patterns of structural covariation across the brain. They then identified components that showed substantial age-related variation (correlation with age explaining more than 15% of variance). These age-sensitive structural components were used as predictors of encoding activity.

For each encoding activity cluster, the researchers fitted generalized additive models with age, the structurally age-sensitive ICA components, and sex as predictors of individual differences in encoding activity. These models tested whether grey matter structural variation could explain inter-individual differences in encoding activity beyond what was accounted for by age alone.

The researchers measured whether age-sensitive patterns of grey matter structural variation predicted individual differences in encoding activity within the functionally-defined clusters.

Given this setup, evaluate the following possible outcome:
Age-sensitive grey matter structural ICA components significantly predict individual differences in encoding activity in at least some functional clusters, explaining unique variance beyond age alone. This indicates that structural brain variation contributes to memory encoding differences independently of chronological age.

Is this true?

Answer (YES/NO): YES